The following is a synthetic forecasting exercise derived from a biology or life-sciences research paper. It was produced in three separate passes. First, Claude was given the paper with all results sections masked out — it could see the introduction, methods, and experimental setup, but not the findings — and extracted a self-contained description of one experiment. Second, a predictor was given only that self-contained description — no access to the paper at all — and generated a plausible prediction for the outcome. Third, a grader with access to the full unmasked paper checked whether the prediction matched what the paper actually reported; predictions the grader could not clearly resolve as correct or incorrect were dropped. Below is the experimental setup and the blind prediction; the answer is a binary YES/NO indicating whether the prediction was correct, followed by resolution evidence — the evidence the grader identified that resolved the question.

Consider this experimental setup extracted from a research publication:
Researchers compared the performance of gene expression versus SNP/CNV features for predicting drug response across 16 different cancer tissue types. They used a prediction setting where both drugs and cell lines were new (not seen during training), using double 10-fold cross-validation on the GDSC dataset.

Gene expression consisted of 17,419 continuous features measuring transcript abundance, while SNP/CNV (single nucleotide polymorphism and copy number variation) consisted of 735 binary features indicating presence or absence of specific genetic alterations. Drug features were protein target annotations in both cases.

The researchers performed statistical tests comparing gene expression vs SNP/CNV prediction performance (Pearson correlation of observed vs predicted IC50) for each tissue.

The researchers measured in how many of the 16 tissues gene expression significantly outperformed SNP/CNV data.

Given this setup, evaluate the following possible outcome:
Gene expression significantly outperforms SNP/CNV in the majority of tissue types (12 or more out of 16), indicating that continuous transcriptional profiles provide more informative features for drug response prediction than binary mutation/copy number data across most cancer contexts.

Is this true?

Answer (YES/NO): YES